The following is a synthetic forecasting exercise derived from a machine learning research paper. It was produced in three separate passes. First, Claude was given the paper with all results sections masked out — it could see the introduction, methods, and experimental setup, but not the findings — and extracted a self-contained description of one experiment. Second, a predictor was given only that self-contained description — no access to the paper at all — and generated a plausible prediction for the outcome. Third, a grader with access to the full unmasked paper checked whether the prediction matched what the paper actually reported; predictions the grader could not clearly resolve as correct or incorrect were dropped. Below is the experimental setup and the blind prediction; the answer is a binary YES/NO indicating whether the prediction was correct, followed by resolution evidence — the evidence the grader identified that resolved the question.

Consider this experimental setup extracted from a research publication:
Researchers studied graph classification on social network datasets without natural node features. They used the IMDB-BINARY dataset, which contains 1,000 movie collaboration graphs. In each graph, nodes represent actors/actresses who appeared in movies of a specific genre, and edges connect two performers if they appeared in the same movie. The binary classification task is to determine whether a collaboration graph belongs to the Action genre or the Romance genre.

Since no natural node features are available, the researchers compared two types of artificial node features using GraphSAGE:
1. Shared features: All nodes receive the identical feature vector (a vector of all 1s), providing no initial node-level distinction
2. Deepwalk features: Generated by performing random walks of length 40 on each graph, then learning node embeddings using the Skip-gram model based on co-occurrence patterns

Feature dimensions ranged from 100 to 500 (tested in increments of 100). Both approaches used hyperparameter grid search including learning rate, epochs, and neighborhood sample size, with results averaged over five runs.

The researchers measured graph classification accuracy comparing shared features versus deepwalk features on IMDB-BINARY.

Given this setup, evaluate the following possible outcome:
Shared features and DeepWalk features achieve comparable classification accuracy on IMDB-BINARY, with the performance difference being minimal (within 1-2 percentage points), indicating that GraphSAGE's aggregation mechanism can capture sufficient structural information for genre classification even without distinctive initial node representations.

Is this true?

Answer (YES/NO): NO